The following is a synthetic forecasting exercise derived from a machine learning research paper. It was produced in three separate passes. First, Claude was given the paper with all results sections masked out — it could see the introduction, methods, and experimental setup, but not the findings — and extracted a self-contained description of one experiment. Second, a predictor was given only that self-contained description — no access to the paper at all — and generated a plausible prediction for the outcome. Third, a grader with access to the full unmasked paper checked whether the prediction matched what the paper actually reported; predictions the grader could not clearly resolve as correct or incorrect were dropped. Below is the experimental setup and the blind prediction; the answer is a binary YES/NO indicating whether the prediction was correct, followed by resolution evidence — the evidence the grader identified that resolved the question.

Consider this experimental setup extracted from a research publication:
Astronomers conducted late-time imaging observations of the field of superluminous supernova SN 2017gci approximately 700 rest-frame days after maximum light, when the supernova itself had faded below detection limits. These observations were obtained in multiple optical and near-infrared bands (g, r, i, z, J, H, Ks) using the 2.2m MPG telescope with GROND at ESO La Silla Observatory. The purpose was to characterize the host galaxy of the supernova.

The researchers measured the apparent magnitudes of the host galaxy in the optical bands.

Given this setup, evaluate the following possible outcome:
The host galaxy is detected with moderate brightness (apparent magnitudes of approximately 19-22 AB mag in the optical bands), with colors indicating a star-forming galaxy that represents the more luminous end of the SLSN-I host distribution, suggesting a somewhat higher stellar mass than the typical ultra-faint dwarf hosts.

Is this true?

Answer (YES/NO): NO